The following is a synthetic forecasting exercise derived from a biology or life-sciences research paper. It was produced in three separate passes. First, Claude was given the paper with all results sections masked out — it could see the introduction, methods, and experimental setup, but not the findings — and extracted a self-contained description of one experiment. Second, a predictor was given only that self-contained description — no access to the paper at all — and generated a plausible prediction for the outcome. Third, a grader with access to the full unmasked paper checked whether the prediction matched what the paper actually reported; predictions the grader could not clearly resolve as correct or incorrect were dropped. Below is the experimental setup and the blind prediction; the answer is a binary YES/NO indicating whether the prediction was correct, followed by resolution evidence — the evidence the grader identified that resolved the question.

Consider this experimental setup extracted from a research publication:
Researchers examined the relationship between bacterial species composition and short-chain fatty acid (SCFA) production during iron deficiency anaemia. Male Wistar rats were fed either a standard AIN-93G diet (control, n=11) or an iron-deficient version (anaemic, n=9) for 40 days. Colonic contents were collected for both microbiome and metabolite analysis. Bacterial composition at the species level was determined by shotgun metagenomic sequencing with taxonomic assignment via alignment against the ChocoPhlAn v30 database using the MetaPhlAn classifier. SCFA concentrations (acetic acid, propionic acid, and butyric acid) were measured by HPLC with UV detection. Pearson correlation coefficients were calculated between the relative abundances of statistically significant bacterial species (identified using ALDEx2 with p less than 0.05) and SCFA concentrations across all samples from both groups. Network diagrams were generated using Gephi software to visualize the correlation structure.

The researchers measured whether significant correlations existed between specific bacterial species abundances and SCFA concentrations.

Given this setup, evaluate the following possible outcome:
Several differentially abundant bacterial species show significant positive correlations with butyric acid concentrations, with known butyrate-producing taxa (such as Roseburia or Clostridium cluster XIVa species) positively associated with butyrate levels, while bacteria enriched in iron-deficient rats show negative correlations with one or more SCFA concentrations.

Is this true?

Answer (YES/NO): NO